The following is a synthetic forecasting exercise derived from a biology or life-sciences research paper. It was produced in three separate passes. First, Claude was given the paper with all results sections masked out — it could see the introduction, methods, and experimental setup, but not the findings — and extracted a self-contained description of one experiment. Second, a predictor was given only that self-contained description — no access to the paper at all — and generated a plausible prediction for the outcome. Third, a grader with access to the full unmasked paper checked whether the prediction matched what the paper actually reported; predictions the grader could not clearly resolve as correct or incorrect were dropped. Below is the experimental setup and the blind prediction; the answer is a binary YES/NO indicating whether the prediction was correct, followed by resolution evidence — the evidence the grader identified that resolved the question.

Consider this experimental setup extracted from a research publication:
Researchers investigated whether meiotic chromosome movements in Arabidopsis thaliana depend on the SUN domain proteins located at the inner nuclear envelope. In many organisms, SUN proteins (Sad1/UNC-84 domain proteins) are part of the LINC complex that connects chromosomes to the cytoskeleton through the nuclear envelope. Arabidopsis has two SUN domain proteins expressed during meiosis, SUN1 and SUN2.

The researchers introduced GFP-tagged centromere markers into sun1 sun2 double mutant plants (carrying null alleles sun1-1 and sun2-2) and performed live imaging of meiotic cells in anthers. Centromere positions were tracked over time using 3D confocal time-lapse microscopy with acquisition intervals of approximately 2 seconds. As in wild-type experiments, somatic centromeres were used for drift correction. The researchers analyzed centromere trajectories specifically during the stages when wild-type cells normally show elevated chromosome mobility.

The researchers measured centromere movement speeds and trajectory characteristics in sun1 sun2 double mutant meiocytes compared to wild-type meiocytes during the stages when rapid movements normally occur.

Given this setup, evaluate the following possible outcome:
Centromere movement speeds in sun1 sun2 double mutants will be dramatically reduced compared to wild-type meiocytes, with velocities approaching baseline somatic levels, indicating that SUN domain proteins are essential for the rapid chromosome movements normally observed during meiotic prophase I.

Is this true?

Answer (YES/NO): YES